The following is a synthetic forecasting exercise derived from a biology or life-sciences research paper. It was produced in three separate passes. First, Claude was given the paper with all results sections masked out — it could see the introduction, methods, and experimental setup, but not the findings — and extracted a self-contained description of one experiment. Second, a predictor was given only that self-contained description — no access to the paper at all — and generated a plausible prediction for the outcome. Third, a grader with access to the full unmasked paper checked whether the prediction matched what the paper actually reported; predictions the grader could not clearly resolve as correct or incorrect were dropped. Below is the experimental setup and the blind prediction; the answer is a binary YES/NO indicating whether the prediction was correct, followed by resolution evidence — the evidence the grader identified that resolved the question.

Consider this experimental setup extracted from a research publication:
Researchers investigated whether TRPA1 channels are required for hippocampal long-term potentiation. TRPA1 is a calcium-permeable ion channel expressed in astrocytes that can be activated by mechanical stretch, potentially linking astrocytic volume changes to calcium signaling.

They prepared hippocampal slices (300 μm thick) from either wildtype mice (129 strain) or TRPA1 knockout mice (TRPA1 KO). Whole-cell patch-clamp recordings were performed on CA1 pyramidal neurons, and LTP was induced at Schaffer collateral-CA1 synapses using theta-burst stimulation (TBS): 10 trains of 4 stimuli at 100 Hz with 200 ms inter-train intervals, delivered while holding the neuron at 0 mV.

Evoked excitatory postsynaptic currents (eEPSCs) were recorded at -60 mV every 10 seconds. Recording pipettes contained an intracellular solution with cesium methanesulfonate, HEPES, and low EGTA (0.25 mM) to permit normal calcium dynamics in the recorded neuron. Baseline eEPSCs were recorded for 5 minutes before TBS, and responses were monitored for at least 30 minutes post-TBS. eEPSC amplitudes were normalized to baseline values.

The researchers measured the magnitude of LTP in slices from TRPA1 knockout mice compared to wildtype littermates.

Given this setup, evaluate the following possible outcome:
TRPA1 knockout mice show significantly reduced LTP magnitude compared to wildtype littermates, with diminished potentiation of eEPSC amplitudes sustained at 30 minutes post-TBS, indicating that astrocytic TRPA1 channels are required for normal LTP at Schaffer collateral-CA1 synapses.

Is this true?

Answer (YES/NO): YES